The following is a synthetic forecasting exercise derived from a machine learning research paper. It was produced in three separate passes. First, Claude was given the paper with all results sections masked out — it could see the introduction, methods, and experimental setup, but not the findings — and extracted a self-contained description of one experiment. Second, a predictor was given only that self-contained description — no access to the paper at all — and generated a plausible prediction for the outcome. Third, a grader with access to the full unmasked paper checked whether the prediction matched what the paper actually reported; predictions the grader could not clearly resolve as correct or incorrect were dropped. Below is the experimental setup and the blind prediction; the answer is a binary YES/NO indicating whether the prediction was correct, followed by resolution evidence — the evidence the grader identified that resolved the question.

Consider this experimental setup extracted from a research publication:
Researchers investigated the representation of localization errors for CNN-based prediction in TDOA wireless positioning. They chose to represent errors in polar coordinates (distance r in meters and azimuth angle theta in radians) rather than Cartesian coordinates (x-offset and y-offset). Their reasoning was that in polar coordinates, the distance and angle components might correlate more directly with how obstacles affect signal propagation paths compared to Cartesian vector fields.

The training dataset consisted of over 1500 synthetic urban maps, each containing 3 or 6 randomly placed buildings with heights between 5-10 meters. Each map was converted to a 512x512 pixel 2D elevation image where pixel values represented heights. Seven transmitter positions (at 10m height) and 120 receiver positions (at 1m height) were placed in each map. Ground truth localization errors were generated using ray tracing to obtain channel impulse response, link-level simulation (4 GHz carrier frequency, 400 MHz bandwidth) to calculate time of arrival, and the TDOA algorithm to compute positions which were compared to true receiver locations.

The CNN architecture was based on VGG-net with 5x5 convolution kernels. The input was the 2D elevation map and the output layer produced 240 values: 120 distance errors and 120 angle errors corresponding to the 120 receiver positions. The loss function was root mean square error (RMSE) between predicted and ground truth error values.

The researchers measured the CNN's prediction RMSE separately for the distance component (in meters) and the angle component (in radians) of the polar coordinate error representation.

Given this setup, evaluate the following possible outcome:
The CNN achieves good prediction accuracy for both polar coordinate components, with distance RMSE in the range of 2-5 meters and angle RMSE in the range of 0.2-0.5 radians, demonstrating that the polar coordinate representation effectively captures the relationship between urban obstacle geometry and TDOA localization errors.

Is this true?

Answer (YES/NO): NO